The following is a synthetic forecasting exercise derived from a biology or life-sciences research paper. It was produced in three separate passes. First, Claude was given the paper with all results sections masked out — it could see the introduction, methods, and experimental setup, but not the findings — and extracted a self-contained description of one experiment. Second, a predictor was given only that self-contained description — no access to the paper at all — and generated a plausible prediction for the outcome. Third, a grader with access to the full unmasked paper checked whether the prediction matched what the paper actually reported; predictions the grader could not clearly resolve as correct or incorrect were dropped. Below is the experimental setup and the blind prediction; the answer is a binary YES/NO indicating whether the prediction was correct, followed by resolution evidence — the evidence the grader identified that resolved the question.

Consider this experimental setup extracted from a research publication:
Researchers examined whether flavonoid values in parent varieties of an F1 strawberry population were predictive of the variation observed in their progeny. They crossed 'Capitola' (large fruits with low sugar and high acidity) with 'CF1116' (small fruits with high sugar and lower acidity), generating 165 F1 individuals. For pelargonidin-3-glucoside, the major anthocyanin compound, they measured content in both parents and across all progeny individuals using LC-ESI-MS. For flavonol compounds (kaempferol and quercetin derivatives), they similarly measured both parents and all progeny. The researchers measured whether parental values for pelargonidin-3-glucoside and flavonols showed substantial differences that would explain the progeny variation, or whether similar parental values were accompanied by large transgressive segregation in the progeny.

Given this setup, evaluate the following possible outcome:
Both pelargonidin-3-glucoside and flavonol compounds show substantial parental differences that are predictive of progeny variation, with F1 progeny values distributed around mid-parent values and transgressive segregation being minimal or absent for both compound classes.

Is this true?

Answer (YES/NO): NO